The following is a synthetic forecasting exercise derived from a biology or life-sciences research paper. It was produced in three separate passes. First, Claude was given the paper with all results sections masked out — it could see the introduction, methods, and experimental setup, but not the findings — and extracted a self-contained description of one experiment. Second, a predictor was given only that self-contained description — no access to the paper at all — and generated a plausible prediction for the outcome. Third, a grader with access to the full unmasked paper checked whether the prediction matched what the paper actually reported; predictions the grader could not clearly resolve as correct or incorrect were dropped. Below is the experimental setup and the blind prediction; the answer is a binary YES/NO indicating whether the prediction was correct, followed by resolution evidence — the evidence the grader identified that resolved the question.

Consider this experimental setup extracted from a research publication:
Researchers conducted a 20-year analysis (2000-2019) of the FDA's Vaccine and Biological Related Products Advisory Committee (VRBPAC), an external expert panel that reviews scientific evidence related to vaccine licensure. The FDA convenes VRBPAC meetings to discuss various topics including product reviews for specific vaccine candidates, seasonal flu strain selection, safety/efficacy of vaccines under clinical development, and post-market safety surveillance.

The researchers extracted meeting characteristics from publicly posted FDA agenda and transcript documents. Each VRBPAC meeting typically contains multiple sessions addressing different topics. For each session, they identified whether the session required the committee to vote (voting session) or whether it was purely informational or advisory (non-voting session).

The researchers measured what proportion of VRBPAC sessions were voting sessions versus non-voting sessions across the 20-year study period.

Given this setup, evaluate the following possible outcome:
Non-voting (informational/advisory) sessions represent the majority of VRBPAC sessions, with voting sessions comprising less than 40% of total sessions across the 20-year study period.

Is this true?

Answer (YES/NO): YES